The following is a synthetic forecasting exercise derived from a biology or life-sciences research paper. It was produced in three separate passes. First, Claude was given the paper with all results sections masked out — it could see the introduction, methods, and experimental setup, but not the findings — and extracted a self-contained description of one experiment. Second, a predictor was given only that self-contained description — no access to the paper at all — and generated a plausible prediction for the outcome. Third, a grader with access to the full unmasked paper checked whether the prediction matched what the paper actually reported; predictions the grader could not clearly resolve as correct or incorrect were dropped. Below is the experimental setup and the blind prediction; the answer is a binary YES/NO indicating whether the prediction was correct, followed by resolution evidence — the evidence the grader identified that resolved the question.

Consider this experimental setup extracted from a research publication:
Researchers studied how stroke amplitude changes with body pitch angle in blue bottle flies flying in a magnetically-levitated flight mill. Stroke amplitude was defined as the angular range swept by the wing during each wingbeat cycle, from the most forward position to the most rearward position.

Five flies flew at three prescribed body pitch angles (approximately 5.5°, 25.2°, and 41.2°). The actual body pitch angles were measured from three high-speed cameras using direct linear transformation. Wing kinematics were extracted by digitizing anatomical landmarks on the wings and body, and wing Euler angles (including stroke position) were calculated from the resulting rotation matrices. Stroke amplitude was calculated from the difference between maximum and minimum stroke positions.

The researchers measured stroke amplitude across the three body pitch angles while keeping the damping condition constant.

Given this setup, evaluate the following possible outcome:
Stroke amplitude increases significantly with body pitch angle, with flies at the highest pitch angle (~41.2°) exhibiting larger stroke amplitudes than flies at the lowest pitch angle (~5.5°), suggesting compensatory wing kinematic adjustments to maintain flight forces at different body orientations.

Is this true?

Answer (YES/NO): NO